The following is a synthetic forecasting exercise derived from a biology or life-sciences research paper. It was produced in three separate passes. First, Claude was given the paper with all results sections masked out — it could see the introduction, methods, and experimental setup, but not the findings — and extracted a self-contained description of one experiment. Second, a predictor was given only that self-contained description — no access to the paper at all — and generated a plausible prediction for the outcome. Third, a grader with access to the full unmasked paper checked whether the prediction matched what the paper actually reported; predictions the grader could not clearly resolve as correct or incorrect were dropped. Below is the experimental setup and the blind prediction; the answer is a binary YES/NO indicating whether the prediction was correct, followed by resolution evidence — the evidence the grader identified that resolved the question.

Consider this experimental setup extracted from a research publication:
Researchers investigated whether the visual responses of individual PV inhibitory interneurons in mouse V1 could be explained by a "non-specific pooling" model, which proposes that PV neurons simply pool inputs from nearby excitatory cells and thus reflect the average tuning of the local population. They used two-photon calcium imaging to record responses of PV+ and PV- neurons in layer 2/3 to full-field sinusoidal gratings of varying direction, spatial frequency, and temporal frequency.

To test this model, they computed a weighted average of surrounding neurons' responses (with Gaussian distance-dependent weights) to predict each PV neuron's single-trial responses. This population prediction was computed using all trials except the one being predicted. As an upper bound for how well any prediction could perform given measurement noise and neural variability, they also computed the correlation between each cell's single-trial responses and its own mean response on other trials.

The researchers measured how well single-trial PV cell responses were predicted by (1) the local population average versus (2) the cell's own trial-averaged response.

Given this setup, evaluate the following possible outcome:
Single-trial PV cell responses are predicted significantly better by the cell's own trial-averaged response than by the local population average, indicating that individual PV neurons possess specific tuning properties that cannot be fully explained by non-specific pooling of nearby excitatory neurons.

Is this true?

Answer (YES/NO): YES